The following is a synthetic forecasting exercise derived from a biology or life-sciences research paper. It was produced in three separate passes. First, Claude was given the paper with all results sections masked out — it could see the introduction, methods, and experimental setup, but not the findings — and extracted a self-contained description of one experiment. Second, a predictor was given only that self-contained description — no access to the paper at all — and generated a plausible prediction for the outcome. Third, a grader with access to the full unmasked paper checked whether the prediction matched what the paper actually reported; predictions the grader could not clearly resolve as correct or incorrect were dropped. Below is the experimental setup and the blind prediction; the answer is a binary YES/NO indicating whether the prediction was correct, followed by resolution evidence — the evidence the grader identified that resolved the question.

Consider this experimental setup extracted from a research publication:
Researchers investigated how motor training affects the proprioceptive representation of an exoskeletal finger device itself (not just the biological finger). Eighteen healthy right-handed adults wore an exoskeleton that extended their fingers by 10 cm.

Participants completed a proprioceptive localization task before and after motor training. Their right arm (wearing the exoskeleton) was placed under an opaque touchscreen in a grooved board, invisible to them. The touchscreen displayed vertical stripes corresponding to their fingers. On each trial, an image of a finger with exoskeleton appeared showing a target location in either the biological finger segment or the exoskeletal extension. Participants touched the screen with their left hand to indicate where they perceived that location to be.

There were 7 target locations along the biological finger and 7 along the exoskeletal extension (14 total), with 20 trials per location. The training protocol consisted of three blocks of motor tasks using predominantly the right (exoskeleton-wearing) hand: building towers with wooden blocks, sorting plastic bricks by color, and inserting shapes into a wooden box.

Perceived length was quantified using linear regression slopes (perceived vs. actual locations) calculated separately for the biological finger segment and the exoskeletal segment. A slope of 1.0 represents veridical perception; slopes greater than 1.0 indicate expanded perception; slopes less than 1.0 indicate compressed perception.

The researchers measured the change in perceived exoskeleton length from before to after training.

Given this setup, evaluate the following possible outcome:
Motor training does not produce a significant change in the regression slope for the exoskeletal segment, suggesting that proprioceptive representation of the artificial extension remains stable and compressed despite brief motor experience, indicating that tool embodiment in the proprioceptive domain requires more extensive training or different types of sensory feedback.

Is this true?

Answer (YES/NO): NO